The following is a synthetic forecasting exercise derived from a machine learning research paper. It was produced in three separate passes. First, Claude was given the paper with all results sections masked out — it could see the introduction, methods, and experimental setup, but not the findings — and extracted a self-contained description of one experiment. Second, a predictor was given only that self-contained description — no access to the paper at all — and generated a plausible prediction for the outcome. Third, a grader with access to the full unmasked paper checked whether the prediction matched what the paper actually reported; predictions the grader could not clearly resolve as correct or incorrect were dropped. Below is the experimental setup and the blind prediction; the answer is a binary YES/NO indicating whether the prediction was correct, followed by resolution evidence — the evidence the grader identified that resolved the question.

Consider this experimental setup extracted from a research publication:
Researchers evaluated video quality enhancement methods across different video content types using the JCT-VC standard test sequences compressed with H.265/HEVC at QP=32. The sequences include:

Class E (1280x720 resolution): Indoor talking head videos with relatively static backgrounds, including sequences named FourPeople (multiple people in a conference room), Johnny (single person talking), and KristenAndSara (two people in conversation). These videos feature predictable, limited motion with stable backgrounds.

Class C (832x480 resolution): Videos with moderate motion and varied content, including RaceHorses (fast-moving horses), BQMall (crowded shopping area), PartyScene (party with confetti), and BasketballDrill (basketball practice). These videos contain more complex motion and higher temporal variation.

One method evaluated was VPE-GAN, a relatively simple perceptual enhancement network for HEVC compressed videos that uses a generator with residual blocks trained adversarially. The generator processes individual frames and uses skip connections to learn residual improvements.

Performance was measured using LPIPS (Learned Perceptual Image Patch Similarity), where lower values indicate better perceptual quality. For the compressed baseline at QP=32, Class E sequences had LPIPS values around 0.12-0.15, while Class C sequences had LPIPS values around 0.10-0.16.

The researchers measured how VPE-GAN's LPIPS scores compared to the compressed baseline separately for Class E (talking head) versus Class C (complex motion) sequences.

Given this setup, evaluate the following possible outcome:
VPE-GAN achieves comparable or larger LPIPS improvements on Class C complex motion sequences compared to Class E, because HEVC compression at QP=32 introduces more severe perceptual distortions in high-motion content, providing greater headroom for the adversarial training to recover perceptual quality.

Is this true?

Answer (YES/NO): YES